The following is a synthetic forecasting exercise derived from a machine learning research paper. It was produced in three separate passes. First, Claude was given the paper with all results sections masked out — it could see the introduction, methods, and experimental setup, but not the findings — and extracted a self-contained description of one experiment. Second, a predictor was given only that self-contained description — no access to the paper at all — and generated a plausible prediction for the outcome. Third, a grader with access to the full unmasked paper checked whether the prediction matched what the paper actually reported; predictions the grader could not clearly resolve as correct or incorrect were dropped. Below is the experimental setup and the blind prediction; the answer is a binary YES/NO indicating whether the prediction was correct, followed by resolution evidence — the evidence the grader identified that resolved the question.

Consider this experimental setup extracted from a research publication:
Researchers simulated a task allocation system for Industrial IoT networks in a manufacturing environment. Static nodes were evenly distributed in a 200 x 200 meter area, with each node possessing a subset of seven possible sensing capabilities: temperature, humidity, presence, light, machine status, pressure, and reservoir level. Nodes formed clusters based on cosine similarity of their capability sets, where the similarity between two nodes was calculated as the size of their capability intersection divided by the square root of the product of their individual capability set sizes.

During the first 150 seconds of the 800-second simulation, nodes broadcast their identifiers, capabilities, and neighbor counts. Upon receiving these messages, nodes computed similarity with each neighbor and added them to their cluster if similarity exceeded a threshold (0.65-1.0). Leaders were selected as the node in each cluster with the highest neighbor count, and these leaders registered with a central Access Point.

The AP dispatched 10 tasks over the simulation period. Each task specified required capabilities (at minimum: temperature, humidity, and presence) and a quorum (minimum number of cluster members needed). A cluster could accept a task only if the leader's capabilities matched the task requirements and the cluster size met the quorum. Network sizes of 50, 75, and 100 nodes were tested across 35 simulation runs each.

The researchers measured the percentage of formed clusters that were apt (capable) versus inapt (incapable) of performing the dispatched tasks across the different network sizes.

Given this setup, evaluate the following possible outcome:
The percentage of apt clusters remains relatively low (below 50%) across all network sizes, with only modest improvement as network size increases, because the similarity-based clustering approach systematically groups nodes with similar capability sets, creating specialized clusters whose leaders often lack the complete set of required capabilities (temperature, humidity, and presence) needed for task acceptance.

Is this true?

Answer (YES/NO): YES